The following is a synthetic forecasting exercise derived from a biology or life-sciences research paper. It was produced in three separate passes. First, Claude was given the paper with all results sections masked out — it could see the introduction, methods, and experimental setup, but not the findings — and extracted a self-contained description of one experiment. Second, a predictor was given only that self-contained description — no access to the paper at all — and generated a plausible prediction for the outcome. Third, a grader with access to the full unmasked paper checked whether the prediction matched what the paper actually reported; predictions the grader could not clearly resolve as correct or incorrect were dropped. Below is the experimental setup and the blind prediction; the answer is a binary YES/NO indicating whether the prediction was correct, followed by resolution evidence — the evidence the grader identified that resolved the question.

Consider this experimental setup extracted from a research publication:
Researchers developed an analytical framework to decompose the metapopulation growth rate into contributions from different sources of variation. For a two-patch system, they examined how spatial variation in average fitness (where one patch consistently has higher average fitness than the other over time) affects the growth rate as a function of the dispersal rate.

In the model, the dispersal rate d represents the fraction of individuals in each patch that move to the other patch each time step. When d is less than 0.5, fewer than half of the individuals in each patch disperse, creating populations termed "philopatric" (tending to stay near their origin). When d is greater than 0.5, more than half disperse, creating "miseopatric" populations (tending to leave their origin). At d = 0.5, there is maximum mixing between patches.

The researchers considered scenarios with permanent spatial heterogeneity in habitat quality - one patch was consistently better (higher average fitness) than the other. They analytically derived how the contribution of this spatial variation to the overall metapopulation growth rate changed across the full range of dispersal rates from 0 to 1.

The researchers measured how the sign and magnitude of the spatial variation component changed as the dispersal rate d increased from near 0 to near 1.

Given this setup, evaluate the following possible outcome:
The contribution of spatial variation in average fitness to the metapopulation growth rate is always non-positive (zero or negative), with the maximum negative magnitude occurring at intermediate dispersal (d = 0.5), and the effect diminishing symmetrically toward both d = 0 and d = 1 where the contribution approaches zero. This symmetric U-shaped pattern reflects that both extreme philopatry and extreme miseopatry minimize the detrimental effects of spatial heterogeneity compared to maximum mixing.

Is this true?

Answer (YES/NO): NO